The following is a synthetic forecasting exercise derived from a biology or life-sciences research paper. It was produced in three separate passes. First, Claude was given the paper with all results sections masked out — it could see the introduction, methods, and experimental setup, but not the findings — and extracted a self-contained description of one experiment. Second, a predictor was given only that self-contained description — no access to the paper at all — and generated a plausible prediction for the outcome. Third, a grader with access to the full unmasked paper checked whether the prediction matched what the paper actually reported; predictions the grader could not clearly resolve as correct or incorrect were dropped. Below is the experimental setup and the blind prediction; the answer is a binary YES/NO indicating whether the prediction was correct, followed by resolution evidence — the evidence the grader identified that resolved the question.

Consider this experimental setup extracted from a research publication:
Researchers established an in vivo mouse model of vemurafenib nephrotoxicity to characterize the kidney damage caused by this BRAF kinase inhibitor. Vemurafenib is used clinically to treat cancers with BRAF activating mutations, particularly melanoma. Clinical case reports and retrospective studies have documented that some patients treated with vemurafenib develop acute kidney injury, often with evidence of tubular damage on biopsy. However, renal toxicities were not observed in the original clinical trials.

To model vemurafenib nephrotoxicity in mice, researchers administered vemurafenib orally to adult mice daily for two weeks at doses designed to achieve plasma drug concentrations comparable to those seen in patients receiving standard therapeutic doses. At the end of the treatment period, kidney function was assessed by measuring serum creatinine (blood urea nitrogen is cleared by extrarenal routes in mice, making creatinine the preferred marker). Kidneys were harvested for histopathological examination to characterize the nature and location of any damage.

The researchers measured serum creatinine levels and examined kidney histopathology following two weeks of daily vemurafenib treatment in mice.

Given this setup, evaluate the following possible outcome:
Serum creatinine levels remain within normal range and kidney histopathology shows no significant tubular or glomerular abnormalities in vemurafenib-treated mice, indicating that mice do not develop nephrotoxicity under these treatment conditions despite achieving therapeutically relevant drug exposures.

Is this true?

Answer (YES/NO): NO